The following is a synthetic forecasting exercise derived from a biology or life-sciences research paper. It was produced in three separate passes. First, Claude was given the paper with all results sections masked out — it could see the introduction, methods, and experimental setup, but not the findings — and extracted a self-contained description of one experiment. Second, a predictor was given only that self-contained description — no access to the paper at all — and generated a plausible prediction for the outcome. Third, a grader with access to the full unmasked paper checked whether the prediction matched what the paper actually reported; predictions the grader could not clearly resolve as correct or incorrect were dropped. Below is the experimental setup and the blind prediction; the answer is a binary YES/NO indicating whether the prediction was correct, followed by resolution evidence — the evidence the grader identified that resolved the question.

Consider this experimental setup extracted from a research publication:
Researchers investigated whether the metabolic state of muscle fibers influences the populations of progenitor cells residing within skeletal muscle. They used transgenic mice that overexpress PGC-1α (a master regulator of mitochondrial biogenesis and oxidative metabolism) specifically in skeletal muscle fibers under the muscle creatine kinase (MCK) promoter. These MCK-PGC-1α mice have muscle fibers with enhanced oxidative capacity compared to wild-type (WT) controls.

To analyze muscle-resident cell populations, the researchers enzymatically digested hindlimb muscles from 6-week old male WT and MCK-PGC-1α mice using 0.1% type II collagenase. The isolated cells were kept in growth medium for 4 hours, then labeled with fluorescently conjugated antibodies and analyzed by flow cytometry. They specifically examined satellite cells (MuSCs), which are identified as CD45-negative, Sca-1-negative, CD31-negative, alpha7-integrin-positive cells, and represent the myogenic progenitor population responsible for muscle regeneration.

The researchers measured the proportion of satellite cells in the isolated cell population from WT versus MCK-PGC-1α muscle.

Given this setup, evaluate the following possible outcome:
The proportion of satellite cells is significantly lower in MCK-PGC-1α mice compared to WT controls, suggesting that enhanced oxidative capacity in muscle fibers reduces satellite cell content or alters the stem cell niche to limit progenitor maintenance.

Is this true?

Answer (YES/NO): NO